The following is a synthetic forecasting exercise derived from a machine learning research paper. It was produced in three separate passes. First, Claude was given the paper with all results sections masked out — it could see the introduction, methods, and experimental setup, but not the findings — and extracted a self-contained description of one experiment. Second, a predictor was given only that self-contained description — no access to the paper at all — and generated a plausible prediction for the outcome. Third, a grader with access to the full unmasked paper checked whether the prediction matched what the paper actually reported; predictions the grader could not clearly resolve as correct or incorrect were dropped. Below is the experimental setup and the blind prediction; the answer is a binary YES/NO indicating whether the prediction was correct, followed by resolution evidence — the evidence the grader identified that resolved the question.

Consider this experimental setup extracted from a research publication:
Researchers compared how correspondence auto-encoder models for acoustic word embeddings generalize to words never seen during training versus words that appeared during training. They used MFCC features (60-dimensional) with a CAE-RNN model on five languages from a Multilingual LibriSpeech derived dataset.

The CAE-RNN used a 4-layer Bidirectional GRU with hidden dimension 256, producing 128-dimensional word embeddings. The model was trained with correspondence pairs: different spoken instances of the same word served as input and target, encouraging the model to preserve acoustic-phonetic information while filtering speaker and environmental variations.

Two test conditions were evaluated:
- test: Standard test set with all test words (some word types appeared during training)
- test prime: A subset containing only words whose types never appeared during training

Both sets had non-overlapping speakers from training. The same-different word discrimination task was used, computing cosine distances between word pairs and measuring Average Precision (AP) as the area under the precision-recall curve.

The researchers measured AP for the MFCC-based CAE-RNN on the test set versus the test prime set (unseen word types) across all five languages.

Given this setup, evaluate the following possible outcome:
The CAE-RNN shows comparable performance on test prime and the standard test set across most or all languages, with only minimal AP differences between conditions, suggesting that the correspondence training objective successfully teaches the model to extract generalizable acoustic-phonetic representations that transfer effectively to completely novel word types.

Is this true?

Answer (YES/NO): NO